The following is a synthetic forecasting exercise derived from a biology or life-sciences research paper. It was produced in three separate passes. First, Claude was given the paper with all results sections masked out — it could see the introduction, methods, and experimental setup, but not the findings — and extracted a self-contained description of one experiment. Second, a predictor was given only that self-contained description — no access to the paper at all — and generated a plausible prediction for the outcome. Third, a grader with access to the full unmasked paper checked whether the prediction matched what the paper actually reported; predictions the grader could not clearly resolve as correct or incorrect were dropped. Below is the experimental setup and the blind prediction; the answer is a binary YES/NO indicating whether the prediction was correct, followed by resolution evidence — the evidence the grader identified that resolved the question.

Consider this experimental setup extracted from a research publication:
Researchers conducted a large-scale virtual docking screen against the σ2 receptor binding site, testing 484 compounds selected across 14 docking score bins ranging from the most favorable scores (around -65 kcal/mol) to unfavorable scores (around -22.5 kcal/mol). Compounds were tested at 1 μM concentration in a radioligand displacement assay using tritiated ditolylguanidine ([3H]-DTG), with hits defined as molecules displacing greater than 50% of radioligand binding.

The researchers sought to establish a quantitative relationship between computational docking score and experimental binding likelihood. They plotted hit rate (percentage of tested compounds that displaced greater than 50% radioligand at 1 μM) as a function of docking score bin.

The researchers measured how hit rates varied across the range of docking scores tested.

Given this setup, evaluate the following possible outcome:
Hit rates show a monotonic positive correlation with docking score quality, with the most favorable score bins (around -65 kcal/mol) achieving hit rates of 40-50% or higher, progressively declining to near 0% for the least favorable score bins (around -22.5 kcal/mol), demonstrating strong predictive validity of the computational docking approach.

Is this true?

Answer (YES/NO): NO